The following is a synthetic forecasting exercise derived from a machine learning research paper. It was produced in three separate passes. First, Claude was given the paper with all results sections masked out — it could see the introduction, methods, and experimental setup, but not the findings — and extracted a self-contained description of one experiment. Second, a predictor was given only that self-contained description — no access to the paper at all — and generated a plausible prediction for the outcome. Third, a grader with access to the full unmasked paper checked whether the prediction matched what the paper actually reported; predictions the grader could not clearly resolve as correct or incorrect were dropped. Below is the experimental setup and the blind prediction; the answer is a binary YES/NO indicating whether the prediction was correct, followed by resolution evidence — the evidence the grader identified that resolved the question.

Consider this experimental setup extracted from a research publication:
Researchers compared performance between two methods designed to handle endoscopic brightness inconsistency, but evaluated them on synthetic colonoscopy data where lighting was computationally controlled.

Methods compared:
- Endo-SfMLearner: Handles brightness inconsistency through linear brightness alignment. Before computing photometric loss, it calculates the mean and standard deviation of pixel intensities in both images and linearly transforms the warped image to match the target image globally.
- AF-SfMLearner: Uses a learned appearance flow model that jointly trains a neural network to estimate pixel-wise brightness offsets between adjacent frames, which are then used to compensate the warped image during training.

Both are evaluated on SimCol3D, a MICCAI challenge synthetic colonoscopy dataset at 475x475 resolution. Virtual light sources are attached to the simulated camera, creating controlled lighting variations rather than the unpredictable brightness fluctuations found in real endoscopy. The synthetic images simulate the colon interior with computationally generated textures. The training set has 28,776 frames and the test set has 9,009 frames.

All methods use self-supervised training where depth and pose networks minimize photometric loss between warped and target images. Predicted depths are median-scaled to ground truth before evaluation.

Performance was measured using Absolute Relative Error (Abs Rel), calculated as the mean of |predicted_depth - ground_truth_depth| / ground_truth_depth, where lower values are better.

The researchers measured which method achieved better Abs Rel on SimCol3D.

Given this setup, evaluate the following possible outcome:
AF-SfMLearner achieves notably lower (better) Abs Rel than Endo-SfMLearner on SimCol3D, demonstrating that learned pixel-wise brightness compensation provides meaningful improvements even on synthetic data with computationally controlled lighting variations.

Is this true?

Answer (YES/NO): NO